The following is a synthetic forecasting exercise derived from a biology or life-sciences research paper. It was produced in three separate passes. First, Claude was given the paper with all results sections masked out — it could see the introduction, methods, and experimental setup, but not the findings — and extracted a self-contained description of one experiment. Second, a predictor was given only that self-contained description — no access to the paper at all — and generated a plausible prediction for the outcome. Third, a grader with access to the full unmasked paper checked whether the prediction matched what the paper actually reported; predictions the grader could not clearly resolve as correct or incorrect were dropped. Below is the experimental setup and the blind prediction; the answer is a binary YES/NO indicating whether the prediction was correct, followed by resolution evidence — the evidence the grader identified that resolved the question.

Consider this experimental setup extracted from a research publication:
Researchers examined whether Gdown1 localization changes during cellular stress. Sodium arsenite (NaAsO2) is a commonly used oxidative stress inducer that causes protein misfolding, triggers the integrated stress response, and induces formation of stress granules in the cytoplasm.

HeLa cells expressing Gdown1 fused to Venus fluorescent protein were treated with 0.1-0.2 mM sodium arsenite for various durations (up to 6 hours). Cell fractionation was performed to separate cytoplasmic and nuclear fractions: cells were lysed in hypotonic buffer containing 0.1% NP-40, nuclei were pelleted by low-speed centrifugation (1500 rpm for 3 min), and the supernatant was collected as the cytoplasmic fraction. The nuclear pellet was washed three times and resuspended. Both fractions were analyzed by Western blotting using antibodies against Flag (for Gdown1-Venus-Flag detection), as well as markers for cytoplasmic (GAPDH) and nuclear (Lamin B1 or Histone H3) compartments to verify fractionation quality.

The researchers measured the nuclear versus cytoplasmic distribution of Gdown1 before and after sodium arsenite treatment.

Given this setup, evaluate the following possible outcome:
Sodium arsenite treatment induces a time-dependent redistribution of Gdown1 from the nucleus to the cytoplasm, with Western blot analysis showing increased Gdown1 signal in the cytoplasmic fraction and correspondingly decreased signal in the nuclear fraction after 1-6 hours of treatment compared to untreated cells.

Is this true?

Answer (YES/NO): NO